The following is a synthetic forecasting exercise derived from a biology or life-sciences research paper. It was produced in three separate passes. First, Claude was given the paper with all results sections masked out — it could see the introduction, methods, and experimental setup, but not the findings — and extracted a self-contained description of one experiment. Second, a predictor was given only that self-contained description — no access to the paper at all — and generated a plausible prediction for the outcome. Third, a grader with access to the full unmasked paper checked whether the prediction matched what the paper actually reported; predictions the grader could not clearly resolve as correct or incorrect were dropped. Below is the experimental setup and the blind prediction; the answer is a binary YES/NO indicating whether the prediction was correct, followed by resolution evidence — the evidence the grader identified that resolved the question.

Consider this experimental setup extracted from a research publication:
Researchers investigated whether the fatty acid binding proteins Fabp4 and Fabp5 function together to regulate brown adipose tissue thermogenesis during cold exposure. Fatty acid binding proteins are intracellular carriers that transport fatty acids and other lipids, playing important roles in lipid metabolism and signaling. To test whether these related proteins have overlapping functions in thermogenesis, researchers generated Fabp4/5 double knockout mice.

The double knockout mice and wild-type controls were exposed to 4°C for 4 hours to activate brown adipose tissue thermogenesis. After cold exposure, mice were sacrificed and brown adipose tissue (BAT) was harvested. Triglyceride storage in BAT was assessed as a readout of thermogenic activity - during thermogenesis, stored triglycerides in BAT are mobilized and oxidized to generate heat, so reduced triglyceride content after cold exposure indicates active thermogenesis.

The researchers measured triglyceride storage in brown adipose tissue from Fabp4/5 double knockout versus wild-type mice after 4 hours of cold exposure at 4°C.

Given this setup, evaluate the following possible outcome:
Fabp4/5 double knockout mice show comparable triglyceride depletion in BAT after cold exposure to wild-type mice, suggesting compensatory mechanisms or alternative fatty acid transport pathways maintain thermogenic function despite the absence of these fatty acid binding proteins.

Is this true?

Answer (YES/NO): NO